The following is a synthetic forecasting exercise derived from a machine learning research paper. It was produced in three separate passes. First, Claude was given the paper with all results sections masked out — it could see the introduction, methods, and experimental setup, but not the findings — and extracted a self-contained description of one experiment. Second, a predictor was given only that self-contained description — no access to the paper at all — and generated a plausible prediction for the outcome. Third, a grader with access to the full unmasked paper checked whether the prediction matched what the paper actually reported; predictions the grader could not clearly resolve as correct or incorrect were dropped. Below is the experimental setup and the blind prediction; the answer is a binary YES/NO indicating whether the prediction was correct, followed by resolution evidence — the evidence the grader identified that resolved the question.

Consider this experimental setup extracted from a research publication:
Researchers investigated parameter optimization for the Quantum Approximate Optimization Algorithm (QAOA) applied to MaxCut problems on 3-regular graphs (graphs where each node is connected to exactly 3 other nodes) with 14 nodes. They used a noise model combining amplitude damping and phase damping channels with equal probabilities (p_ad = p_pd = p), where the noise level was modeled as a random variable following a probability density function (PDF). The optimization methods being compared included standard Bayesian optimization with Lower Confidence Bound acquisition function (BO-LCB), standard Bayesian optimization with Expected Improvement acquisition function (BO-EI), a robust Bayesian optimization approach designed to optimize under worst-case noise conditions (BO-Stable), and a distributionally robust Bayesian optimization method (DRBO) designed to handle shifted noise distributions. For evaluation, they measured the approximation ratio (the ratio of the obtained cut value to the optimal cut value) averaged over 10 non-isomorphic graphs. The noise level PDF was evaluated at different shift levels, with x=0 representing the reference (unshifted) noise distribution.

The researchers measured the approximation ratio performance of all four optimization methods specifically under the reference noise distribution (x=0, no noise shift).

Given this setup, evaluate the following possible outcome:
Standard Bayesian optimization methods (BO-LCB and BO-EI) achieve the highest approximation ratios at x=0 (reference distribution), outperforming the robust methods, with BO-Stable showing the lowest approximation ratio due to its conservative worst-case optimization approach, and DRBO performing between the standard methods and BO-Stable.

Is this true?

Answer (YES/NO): YES